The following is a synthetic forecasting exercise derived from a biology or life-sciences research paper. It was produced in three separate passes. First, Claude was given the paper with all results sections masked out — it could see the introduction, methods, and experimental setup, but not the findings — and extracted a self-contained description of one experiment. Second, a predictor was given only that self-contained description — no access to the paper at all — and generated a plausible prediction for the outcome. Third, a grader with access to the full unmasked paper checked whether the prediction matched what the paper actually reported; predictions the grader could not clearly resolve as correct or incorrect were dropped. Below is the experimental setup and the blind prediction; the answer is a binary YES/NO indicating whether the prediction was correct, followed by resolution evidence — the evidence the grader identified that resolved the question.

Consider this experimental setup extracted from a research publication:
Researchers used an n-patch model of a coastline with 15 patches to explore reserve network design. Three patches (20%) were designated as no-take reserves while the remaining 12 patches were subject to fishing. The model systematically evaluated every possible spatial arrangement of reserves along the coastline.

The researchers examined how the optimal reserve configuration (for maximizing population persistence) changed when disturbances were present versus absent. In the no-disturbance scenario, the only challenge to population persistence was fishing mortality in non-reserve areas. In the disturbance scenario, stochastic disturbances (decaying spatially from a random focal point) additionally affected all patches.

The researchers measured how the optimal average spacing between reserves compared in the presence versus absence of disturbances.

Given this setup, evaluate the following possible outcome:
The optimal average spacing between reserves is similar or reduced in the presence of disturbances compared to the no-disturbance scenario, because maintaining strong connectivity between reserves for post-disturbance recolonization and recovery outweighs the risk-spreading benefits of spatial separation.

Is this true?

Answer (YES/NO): NO